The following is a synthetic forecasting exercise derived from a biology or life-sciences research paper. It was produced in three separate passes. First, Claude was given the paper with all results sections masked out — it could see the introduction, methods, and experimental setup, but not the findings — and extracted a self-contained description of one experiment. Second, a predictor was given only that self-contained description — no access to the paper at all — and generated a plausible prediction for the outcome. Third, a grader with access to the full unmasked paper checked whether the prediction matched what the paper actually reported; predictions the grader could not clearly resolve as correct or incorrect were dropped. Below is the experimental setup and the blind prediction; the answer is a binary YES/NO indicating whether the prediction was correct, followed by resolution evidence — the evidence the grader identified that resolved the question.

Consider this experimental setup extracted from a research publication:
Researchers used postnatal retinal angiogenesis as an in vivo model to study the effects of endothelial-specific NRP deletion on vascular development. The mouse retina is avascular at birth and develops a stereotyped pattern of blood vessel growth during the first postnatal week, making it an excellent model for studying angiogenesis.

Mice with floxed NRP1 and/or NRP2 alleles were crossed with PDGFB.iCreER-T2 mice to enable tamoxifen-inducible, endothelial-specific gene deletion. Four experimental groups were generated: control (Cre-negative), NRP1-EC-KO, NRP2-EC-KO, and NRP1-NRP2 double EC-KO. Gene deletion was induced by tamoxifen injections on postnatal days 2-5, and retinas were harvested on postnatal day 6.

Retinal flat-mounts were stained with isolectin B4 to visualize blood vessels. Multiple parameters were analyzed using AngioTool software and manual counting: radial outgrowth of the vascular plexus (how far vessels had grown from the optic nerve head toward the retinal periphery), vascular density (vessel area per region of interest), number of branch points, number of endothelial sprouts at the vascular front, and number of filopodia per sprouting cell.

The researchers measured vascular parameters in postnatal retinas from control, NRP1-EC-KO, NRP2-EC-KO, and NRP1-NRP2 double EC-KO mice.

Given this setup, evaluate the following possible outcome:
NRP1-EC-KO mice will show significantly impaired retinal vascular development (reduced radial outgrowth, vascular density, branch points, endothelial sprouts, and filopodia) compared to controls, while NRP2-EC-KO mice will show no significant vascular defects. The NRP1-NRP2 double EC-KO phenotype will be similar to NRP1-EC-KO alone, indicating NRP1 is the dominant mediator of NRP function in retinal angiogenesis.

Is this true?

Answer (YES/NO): NO